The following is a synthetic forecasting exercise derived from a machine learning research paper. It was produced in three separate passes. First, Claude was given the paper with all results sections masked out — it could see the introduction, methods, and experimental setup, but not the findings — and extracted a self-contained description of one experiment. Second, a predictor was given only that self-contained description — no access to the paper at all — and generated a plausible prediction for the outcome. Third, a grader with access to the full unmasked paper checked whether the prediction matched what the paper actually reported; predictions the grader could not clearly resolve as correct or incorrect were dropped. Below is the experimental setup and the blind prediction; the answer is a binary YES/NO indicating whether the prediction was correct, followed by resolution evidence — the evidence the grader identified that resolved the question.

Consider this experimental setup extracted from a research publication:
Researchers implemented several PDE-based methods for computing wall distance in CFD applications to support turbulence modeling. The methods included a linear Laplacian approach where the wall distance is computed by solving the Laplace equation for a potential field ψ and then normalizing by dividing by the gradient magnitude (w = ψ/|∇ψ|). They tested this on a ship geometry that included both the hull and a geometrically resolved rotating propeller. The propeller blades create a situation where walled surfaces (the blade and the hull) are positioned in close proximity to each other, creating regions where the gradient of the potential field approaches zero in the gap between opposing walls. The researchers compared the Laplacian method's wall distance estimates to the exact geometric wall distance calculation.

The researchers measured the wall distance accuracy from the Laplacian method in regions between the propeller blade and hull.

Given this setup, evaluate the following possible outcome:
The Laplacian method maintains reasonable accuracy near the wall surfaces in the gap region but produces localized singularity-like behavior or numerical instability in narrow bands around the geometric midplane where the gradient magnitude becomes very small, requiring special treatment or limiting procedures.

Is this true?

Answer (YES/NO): YES